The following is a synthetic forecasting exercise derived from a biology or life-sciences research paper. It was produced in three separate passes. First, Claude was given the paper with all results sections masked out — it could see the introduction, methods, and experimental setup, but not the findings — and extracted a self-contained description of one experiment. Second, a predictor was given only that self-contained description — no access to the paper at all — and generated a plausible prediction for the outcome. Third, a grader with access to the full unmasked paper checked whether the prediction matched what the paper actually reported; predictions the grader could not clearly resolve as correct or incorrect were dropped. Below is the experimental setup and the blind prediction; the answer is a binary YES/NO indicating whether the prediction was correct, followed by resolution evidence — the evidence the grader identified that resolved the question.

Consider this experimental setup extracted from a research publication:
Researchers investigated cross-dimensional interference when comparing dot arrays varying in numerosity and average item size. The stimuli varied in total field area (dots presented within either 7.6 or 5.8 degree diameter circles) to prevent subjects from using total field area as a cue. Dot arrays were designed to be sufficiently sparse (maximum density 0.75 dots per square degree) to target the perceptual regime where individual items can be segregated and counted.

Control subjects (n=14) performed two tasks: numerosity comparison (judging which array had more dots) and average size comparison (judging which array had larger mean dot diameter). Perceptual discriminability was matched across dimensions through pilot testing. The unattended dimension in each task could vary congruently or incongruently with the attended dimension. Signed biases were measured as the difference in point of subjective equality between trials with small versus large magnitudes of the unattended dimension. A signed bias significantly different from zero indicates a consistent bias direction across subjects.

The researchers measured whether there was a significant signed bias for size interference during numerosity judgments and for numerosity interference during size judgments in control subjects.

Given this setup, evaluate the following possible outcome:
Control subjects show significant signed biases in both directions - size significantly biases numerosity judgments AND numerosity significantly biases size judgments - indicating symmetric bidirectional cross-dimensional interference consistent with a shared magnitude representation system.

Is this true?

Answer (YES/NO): NO